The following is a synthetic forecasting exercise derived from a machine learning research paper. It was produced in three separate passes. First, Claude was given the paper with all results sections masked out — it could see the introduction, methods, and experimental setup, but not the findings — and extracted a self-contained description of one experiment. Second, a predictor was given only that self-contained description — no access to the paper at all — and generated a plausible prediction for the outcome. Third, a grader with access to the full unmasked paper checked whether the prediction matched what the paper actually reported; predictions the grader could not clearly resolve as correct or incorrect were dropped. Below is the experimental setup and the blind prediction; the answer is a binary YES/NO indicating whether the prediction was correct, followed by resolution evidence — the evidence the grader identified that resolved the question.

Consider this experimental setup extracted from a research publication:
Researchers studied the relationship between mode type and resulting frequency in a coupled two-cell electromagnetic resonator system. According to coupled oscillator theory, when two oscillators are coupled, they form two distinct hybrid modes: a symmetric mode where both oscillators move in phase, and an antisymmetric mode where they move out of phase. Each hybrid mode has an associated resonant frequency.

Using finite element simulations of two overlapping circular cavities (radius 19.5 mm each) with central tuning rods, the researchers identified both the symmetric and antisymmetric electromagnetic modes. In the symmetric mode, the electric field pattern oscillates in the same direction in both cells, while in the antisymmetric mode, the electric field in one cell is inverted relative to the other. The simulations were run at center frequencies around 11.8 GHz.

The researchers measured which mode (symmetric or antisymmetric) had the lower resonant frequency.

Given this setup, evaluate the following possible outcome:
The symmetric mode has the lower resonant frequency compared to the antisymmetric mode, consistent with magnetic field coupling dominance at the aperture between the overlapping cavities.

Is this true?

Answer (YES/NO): YES